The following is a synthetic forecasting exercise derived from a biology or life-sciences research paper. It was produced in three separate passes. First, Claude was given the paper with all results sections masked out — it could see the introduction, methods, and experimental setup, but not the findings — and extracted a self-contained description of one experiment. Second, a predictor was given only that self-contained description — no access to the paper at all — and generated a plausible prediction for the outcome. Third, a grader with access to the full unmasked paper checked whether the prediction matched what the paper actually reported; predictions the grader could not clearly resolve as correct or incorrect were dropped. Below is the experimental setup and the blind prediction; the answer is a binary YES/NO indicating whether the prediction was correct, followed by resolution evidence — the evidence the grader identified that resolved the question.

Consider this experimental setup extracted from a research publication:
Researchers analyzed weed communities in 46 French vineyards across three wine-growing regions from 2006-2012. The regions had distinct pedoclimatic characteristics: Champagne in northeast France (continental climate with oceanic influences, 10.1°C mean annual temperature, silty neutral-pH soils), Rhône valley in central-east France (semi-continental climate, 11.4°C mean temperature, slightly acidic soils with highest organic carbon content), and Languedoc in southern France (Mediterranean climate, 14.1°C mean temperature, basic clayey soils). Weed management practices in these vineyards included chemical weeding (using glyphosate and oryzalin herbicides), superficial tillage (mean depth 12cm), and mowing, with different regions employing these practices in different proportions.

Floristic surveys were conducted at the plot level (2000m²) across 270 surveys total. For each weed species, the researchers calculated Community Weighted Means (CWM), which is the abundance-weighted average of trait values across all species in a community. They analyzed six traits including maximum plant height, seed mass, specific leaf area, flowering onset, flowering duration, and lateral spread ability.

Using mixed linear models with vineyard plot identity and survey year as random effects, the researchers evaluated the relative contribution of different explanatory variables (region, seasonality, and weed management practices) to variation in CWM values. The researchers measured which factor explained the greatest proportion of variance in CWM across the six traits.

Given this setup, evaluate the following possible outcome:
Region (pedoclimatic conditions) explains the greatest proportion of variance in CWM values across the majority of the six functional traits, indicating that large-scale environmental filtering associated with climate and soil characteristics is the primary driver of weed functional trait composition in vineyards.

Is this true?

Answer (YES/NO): YES